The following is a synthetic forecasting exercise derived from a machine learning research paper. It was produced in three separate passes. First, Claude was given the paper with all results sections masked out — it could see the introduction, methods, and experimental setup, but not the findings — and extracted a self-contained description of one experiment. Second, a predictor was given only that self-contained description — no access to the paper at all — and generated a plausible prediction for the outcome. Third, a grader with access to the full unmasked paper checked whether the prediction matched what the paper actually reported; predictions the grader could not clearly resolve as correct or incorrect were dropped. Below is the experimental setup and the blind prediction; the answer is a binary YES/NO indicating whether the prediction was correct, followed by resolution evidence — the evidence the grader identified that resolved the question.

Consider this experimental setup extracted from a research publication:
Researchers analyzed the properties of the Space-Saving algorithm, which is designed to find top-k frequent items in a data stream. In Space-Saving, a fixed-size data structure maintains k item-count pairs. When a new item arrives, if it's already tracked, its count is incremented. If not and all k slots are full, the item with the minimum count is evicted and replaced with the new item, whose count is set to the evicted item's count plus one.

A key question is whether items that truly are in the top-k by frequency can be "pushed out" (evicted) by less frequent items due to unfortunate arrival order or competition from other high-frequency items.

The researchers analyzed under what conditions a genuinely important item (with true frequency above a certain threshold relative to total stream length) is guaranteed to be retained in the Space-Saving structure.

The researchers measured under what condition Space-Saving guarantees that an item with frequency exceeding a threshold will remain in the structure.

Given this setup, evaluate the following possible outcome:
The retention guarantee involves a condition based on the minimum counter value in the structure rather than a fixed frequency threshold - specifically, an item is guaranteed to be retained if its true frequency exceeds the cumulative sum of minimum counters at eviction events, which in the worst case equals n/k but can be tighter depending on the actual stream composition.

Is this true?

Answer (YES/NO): NO